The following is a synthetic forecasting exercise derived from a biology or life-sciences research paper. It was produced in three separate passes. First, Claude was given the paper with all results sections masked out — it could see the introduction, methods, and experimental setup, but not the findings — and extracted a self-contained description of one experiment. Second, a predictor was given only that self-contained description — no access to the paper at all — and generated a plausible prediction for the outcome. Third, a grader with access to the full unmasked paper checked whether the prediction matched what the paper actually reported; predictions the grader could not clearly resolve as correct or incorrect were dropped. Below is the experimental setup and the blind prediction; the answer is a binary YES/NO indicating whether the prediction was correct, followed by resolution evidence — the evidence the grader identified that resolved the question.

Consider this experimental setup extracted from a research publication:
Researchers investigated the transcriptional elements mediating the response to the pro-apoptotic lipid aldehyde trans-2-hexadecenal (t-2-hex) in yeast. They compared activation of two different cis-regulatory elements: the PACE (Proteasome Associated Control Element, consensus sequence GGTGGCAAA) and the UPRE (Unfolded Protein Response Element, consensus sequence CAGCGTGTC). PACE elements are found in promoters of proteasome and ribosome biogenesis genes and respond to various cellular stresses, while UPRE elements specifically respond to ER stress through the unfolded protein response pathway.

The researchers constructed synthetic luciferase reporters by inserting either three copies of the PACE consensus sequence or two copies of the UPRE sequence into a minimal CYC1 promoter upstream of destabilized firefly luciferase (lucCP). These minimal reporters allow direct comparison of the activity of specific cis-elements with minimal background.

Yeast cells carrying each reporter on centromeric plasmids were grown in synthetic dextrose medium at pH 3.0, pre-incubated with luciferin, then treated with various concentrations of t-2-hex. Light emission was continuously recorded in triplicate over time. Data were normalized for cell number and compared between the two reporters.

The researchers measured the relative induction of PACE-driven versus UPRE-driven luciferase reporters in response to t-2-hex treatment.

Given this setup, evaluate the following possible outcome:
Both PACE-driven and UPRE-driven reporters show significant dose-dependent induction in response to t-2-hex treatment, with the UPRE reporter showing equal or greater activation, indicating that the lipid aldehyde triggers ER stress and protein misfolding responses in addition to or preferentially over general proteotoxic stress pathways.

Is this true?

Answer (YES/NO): NO